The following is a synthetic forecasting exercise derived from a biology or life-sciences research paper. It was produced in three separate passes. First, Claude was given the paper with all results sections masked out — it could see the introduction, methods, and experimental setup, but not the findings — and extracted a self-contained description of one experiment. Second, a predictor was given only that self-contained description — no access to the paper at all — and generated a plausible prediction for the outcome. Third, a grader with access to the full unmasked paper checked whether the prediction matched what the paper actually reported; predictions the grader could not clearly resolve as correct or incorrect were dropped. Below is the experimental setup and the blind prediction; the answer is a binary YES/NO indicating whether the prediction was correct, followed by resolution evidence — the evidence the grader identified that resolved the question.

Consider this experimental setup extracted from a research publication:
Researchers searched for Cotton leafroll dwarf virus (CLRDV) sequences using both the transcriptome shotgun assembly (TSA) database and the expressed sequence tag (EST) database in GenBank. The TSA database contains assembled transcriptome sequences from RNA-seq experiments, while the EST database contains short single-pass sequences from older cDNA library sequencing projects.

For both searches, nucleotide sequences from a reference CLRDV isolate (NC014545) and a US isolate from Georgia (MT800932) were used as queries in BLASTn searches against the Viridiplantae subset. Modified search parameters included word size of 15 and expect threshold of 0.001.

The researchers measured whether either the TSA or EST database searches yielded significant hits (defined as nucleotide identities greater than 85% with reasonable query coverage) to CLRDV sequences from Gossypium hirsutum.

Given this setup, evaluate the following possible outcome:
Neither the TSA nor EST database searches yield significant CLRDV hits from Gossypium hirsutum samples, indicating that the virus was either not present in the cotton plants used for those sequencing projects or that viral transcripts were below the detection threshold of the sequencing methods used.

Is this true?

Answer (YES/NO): NO